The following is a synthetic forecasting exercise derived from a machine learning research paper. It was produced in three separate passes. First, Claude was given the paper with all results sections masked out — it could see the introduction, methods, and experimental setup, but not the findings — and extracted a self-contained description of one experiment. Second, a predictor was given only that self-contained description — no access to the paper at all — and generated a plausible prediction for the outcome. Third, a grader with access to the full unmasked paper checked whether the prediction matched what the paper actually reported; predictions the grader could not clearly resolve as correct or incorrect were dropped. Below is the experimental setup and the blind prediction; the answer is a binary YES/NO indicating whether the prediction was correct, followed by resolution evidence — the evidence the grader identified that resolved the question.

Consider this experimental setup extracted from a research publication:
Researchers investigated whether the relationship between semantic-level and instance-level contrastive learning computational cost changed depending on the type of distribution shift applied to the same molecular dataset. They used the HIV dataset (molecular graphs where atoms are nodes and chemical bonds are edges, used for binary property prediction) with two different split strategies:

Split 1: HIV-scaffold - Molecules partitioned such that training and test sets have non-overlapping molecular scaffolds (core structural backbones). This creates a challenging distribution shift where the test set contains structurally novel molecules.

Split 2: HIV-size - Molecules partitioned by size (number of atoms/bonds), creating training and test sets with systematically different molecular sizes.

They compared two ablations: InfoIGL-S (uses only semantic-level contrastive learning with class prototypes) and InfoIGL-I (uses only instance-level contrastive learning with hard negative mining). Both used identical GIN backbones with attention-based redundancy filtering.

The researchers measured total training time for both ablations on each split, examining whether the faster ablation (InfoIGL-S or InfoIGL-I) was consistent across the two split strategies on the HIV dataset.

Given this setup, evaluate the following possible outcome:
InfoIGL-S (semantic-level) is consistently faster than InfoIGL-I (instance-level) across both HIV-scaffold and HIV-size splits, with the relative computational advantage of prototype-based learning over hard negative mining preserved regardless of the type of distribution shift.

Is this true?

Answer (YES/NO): NO